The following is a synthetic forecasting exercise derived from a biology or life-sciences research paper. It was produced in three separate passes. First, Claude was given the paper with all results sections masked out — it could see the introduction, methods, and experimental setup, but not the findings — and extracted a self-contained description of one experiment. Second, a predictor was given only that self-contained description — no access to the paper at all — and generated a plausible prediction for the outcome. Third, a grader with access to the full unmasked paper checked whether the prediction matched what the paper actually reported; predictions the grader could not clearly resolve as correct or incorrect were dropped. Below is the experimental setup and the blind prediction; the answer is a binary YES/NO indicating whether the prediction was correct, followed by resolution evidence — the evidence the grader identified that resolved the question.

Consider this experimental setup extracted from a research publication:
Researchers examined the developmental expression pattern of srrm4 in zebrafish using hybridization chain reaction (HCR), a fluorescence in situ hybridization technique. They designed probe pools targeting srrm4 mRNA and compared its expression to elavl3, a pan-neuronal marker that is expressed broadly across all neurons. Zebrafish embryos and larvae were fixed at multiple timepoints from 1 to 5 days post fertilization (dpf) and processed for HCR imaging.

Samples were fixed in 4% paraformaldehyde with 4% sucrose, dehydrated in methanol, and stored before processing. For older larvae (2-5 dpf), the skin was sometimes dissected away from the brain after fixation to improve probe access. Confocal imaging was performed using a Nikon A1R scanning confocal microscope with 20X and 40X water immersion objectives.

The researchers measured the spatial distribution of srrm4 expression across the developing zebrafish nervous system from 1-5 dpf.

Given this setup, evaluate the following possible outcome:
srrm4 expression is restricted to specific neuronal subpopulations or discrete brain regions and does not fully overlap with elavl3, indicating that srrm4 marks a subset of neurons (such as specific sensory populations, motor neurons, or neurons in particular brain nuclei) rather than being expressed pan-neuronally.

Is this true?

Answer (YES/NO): NO